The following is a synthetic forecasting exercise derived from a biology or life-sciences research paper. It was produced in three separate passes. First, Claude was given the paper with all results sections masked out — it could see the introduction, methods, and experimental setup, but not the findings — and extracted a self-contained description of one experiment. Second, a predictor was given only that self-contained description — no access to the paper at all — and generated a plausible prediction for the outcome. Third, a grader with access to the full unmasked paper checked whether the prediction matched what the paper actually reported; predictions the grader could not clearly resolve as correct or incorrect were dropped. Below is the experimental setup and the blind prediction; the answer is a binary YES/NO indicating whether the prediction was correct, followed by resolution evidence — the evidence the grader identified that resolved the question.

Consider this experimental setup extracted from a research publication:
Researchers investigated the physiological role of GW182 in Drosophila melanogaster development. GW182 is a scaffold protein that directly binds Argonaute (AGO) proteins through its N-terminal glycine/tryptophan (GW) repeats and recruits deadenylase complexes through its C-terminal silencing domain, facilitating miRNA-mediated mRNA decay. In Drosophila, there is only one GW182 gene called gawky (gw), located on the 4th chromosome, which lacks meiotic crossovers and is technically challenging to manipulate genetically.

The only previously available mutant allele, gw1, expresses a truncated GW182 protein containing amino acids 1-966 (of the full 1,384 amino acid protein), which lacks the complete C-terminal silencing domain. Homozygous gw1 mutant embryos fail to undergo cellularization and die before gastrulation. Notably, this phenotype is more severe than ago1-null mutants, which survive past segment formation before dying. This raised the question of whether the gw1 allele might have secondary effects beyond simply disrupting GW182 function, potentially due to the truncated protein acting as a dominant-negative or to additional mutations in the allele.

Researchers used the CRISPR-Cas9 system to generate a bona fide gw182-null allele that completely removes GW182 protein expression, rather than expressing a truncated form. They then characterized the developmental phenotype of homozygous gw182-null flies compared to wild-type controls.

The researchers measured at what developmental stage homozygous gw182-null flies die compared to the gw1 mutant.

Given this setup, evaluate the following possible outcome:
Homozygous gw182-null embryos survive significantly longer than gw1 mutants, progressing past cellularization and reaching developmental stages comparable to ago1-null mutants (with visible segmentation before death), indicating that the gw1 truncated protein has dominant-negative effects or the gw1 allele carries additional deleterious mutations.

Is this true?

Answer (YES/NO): NO